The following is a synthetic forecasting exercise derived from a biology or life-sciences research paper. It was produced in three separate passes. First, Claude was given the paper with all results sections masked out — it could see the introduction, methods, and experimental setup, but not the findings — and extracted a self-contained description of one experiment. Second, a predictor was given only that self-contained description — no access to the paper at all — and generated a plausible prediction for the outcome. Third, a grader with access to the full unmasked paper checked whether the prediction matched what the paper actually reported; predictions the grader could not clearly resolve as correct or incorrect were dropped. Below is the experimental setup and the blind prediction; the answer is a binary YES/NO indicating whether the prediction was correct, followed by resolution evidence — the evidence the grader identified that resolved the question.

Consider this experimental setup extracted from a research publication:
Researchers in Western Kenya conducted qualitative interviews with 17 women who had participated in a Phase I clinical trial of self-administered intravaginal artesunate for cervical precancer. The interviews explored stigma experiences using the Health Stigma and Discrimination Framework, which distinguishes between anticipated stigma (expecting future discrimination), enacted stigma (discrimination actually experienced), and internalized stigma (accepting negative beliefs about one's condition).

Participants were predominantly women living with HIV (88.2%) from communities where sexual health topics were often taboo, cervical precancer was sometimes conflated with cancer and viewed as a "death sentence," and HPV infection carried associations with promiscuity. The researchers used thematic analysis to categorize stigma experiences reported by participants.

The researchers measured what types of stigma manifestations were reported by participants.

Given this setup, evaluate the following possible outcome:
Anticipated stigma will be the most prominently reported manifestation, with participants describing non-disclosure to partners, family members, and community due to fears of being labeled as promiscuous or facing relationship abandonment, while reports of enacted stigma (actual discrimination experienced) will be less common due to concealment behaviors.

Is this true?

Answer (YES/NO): NO